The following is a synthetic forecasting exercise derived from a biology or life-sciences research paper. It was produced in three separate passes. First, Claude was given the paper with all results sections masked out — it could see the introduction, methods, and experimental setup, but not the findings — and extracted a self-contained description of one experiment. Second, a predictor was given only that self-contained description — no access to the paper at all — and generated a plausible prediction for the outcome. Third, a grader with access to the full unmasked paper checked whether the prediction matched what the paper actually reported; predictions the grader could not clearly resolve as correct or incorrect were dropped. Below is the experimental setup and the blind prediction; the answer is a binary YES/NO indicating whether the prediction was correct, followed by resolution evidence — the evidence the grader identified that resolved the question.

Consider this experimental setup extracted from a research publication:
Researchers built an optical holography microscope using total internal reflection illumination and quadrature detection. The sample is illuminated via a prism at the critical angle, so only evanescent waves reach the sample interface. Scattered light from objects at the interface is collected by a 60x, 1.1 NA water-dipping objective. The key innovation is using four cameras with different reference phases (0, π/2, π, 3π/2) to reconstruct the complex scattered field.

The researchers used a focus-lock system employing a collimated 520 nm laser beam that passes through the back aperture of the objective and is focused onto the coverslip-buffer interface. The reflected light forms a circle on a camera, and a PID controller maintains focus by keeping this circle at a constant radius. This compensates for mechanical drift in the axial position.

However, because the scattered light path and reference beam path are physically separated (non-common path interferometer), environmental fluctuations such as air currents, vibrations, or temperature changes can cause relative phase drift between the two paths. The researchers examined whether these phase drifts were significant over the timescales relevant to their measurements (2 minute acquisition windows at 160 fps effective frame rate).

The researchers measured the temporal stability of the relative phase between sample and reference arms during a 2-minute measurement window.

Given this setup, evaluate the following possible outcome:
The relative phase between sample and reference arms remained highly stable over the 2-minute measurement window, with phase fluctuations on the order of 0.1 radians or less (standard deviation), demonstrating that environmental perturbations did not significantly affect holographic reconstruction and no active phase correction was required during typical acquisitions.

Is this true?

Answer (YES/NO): NO